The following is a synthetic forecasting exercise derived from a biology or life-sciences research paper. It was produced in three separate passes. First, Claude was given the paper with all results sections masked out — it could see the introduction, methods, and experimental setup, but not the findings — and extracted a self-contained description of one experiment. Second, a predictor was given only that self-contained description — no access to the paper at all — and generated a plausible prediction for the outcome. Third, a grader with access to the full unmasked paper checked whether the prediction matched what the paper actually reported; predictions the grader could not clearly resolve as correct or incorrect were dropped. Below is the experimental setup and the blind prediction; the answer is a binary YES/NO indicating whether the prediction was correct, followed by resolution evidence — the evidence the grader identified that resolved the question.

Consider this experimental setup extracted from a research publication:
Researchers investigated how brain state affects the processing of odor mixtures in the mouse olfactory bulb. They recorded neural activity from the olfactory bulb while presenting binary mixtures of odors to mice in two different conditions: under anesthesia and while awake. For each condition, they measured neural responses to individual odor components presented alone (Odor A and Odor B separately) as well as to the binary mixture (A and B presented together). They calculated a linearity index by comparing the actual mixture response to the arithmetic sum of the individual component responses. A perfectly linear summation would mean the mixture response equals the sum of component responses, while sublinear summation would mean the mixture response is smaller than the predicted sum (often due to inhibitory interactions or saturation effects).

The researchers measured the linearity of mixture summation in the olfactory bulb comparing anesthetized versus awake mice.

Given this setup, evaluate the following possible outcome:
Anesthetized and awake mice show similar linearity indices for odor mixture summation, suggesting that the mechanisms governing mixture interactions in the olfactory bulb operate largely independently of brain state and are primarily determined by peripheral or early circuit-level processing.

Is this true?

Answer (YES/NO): NO